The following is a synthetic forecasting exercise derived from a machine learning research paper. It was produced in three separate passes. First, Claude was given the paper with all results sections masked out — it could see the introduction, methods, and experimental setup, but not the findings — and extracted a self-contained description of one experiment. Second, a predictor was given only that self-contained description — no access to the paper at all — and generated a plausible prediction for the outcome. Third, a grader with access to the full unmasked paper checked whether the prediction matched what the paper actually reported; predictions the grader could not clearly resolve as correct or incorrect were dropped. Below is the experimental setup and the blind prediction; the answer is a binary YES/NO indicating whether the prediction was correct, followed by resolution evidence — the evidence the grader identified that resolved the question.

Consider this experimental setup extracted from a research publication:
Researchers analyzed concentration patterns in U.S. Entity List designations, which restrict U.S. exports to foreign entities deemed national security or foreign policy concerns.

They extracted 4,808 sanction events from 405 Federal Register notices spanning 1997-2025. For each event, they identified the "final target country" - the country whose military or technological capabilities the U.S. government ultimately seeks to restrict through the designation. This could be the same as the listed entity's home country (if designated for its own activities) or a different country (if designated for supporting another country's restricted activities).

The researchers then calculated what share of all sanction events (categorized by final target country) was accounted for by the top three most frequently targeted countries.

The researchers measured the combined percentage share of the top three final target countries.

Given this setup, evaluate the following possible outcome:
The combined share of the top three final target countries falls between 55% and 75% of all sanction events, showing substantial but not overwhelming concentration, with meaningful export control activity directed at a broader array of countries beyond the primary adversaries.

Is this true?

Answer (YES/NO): NO